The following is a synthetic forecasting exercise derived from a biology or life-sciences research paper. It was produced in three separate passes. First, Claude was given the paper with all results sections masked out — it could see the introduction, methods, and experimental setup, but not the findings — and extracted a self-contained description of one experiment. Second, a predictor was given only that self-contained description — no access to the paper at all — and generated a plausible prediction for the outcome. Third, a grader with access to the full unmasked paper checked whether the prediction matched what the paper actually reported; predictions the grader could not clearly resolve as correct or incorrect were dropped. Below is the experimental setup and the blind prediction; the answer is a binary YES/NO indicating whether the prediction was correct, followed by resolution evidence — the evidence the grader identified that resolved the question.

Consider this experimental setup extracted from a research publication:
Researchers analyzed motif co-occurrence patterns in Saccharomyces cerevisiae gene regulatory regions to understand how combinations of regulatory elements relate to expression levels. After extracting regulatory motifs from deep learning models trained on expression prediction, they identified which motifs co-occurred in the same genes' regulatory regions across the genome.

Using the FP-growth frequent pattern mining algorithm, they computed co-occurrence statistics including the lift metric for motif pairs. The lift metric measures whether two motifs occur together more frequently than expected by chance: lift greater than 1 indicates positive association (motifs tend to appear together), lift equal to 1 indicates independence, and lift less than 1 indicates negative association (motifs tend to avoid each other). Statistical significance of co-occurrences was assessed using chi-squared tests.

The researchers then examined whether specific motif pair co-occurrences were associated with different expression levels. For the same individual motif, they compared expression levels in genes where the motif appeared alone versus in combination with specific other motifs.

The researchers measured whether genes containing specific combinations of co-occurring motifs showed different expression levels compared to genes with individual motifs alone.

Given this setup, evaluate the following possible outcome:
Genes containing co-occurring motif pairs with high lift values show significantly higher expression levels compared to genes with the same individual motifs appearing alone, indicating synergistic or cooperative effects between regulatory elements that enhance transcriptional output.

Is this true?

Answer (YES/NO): NO